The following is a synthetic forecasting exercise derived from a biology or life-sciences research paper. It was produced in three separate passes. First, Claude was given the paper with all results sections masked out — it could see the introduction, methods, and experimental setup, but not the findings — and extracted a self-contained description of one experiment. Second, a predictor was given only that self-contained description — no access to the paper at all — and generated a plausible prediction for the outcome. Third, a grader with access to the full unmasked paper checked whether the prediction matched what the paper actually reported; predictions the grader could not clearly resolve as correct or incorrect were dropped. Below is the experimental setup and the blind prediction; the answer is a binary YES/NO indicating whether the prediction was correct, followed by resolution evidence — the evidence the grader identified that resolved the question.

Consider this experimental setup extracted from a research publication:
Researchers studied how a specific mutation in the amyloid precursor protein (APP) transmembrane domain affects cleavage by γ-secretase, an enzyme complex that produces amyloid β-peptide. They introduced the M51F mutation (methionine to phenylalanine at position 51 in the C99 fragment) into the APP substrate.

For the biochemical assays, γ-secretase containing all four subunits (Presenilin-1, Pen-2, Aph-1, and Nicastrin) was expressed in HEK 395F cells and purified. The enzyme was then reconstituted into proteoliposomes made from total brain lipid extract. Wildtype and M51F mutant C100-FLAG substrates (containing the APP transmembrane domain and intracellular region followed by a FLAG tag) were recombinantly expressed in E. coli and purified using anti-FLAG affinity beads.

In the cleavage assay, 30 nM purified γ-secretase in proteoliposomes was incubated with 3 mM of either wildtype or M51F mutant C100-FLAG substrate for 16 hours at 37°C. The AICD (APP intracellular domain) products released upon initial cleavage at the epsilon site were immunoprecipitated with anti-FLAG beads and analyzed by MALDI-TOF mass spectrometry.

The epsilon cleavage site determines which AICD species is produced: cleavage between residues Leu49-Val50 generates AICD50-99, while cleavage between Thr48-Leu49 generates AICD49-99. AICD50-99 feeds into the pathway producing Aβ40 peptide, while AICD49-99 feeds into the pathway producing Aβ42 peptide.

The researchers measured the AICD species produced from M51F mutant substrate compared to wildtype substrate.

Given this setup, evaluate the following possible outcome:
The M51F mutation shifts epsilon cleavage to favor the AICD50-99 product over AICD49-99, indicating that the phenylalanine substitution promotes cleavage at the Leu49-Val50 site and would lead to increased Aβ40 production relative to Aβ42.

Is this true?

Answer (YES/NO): NO